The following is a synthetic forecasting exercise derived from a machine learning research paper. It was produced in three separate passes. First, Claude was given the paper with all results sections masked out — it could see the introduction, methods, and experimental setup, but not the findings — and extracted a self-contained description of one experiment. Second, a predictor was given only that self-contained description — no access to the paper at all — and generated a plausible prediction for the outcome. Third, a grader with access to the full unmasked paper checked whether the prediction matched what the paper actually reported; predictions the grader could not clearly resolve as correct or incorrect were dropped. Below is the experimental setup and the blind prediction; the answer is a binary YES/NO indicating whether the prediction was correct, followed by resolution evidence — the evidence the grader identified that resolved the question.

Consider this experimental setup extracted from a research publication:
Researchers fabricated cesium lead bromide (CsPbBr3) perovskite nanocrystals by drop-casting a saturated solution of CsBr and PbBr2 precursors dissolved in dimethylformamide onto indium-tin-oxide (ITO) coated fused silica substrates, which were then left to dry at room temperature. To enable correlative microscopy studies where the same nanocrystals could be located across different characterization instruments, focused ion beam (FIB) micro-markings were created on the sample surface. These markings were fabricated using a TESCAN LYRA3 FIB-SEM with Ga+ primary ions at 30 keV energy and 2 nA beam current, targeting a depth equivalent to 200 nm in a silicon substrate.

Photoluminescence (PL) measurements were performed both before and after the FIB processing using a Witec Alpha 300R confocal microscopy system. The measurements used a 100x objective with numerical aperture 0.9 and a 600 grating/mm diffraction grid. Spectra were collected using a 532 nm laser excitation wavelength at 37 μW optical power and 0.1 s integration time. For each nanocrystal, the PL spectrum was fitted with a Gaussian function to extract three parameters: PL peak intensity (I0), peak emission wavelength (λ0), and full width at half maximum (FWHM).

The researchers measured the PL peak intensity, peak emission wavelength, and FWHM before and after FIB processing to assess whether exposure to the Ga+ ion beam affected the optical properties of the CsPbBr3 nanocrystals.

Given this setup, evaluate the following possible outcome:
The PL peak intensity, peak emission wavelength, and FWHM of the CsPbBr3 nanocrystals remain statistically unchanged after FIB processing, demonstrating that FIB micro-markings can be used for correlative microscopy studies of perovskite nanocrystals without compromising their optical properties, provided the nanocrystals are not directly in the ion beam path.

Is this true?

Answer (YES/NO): NO